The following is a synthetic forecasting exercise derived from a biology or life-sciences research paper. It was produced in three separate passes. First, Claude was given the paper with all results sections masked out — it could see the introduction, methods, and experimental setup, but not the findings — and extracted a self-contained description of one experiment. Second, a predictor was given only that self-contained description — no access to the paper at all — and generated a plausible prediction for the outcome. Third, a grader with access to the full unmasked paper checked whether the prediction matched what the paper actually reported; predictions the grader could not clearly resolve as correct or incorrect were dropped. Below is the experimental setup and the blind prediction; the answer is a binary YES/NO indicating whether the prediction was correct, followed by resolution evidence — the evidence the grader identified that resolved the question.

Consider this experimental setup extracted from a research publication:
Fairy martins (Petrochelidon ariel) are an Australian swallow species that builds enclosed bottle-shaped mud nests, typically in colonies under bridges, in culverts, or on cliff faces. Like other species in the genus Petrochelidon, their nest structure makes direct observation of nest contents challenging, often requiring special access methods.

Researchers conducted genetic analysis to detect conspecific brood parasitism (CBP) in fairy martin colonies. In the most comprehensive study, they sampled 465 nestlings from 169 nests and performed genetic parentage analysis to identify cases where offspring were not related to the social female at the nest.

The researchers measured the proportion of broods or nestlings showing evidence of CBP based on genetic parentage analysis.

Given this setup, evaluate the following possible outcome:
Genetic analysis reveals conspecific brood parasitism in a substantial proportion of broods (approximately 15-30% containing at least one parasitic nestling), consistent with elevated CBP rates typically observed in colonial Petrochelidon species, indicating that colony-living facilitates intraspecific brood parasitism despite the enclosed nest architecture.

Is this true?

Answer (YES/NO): NO